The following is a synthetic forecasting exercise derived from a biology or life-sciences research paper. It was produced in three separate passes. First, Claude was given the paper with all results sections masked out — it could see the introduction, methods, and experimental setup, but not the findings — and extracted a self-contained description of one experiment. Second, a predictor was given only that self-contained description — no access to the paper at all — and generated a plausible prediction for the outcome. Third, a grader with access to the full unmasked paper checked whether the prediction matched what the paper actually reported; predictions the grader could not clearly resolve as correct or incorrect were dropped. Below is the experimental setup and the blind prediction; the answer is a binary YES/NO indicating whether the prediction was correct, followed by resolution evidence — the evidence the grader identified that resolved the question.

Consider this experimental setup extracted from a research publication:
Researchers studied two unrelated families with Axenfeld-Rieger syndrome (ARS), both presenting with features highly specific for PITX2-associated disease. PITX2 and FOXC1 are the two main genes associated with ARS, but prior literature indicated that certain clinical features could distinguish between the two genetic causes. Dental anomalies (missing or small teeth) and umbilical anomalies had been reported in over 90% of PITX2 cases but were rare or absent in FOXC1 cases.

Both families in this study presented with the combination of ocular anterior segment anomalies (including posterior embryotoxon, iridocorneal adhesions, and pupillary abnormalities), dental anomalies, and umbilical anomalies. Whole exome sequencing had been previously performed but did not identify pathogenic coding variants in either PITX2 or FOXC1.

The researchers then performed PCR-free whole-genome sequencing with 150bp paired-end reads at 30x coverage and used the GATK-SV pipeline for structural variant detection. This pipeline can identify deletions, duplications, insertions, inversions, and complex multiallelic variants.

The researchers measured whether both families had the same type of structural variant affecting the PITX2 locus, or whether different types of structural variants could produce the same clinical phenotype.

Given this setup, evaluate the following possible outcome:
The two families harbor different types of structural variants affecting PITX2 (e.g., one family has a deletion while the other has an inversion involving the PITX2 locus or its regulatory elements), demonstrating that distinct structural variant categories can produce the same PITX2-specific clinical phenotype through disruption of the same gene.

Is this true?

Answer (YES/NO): YES